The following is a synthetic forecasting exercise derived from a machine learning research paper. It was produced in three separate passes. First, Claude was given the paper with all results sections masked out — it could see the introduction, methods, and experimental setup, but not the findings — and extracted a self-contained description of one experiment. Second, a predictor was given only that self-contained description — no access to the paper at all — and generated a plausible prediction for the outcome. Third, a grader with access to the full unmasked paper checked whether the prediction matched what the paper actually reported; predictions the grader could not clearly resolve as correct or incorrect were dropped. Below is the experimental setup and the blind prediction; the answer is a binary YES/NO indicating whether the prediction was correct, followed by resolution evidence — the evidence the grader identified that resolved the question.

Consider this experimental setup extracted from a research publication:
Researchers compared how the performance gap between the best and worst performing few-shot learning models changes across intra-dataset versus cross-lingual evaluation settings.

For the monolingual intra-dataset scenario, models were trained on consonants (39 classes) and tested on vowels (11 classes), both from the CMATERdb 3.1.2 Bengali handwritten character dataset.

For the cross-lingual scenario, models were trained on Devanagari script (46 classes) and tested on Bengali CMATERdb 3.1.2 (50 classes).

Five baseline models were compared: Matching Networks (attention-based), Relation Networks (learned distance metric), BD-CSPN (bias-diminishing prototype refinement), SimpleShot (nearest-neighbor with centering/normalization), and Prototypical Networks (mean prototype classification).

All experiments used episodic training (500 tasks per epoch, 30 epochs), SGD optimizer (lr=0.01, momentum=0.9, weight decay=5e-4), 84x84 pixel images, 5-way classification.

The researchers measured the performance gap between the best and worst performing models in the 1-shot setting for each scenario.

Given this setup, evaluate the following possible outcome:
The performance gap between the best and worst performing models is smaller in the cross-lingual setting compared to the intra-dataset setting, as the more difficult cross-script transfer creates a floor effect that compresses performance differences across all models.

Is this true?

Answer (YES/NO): NO